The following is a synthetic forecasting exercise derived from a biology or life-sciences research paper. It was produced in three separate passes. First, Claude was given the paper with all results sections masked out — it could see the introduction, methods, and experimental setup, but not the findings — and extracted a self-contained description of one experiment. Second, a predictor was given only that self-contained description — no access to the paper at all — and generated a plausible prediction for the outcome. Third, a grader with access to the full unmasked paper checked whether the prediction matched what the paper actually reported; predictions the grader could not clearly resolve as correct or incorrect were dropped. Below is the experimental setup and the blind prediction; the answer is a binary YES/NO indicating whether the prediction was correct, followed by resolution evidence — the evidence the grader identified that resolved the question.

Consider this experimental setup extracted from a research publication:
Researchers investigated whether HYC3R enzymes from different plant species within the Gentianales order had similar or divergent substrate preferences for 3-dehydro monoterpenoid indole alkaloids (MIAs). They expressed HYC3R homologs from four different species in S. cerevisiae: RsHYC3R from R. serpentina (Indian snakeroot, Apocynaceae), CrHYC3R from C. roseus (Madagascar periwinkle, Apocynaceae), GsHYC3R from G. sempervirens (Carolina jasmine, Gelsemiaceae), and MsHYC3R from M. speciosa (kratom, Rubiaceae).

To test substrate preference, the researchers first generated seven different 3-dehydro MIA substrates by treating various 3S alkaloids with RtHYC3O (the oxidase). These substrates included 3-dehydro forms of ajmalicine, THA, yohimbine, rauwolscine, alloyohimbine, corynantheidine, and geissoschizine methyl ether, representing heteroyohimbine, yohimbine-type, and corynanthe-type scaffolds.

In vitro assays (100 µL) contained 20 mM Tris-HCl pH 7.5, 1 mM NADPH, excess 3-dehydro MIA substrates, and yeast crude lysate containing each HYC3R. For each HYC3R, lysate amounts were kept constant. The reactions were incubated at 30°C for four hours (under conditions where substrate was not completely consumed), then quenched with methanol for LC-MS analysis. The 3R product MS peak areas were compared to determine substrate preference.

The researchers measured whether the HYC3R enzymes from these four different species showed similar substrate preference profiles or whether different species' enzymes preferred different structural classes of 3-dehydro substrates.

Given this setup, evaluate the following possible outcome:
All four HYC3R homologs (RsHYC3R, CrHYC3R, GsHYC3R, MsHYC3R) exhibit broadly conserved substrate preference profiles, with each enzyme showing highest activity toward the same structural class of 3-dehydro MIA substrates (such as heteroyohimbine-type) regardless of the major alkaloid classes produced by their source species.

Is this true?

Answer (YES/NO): YES